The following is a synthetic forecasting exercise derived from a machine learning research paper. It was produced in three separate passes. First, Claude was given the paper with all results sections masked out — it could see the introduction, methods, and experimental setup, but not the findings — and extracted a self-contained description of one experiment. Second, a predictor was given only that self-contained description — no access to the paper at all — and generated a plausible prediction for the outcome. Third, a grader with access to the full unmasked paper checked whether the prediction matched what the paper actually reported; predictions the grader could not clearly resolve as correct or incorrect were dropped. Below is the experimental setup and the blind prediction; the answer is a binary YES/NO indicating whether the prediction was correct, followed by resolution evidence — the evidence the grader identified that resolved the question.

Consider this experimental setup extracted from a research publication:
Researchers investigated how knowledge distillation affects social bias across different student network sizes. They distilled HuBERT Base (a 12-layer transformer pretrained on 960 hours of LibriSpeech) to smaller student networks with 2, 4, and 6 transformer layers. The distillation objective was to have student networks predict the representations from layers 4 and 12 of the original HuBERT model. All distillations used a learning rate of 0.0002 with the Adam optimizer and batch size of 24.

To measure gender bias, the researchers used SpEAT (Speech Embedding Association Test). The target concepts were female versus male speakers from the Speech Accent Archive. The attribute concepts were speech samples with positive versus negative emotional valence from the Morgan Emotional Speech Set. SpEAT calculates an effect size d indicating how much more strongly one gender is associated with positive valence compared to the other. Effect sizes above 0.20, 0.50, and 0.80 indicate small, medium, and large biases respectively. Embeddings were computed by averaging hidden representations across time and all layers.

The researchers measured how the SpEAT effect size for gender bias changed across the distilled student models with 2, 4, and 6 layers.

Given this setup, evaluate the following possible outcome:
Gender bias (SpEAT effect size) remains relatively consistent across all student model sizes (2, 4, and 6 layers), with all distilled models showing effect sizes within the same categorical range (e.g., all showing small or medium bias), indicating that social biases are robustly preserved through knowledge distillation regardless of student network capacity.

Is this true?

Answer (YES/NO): NO